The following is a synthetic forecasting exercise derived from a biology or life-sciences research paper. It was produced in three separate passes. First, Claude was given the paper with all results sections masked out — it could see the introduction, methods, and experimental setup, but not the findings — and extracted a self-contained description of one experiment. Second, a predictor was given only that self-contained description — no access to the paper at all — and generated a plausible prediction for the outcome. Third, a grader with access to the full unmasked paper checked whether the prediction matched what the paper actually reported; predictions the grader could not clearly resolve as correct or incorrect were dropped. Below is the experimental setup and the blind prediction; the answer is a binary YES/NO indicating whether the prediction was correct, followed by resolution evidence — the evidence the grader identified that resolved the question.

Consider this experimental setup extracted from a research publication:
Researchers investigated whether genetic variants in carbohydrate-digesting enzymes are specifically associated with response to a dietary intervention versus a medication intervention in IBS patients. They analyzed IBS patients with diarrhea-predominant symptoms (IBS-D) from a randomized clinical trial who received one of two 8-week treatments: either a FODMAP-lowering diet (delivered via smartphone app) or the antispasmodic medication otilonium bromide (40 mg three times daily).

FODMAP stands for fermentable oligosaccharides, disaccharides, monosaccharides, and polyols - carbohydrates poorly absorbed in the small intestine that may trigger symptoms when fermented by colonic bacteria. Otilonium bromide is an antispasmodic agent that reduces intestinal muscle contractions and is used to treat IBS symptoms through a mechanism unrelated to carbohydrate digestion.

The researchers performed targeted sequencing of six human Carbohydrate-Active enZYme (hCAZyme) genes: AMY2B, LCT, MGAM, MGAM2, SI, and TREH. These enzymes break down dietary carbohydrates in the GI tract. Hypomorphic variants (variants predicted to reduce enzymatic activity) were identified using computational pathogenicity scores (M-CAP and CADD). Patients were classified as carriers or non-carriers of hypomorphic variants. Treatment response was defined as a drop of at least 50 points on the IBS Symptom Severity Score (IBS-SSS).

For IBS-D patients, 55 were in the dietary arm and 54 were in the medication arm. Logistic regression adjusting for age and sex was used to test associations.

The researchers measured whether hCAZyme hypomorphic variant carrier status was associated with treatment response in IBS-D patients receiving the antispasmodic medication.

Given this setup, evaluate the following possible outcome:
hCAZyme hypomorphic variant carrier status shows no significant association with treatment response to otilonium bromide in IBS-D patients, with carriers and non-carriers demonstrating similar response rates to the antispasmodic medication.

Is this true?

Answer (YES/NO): NO